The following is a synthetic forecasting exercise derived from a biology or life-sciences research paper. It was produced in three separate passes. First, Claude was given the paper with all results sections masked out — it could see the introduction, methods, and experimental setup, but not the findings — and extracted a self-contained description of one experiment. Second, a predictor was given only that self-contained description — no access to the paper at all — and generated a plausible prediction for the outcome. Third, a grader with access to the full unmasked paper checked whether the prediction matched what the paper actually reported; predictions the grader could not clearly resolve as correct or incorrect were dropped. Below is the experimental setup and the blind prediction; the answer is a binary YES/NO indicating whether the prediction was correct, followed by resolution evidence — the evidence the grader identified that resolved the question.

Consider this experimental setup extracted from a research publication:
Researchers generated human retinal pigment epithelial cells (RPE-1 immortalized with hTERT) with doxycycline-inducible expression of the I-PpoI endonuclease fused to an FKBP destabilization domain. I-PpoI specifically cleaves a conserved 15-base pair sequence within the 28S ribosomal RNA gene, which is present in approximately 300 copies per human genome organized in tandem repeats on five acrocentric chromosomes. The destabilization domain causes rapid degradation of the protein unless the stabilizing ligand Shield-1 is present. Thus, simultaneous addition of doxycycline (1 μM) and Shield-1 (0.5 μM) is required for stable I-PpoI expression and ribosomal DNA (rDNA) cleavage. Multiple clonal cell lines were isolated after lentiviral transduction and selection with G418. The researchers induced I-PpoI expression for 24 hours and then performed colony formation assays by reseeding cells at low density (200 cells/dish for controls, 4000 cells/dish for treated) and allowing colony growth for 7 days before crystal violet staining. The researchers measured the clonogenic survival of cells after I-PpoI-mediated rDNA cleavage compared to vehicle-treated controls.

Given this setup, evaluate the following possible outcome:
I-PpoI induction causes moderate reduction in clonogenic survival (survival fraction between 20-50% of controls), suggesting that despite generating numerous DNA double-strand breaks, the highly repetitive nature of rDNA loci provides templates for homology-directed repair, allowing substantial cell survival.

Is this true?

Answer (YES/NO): NO